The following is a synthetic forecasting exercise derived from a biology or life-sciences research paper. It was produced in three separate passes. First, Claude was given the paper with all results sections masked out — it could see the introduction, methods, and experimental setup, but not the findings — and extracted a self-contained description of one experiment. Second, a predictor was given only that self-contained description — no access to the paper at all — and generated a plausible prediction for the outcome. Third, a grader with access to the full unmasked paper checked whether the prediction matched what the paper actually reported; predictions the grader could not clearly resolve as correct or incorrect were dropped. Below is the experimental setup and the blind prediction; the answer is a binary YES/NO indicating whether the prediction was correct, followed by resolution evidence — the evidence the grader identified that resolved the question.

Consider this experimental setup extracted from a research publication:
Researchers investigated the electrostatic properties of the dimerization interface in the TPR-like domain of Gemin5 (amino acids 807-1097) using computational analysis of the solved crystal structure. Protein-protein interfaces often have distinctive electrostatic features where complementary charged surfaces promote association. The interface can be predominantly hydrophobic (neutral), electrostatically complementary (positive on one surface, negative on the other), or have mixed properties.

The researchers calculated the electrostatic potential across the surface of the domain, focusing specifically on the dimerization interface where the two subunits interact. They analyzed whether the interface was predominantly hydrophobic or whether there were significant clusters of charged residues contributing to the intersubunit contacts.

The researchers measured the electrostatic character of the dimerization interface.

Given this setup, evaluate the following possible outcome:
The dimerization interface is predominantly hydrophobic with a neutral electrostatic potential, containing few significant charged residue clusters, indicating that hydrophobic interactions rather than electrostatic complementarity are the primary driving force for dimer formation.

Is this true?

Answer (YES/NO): NO